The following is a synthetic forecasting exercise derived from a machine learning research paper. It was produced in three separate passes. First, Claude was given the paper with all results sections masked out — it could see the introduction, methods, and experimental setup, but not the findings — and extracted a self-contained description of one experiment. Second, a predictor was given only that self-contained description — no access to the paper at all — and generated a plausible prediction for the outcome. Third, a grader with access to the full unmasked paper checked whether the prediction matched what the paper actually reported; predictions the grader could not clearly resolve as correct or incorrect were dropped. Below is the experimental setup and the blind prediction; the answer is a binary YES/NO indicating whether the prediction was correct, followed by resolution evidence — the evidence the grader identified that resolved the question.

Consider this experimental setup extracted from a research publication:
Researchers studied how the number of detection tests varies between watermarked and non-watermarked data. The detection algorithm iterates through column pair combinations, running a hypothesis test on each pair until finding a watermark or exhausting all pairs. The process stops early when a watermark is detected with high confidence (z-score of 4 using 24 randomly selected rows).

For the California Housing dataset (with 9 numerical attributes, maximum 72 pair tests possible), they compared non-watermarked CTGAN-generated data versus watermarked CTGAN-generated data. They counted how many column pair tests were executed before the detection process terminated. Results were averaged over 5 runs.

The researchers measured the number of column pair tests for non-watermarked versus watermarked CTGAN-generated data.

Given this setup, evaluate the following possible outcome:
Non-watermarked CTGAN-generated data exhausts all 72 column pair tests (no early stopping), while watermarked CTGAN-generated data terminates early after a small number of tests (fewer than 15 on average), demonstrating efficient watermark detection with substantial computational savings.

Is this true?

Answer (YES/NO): NO